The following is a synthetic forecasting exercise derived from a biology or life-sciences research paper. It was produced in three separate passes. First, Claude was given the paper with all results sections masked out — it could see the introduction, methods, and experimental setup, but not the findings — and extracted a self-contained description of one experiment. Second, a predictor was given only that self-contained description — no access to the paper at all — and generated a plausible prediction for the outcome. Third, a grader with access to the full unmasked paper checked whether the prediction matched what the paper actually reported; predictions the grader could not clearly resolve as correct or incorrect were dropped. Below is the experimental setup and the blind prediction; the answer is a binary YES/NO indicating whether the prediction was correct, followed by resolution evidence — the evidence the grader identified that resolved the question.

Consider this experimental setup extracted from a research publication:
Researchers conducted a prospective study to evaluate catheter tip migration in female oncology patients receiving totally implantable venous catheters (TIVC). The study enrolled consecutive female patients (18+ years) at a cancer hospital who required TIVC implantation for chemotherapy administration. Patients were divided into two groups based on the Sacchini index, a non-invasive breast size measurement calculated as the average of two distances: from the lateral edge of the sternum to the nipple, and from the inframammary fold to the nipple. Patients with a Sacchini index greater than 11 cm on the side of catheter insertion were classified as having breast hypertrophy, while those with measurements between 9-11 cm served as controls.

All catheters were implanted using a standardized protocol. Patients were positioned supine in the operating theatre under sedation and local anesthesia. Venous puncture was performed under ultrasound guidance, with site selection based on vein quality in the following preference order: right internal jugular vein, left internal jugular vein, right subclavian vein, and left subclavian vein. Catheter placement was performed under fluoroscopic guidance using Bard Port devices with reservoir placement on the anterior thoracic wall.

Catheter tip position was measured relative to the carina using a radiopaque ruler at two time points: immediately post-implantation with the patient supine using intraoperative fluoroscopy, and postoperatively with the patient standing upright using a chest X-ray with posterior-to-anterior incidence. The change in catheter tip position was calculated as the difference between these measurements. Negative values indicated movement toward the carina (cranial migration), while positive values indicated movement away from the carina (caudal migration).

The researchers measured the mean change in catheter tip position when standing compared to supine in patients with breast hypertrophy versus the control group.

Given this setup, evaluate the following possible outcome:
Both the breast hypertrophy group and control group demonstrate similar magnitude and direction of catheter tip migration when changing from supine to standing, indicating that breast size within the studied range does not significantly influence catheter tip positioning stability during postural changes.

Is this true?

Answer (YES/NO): YES